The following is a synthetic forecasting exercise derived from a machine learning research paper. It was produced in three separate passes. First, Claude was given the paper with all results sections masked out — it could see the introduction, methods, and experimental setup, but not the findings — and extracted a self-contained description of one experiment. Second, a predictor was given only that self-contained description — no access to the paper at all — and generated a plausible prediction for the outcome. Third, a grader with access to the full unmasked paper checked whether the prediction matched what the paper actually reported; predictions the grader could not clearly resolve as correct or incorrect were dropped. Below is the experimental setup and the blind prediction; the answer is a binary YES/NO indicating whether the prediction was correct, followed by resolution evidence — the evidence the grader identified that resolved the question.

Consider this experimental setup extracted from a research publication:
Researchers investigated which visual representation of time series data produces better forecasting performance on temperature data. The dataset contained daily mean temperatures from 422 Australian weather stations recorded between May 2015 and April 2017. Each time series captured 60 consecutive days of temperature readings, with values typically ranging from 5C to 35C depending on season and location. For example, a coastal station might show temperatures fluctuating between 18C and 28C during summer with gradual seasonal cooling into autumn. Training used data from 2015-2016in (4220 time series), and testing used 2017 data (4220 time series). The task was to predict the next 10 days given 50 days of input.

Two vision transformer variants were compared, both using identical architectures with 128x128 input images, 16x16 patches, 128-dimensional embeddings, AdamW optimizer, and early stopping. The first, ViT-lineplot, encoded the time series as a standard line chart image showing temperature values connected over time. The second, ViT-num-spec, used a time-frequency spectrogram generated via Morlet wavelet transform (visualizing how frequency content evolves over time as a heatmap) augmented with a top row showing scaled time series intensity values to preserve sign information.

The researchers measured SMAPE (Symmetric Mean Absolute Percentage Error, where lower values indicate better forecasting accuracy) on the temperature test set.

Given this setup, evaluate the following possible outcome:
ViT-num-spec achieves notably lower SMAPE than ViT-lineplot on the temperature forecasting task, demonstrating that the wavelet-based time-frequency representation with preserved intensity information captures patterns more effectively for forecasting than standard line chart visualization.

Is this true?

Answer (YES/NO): NO